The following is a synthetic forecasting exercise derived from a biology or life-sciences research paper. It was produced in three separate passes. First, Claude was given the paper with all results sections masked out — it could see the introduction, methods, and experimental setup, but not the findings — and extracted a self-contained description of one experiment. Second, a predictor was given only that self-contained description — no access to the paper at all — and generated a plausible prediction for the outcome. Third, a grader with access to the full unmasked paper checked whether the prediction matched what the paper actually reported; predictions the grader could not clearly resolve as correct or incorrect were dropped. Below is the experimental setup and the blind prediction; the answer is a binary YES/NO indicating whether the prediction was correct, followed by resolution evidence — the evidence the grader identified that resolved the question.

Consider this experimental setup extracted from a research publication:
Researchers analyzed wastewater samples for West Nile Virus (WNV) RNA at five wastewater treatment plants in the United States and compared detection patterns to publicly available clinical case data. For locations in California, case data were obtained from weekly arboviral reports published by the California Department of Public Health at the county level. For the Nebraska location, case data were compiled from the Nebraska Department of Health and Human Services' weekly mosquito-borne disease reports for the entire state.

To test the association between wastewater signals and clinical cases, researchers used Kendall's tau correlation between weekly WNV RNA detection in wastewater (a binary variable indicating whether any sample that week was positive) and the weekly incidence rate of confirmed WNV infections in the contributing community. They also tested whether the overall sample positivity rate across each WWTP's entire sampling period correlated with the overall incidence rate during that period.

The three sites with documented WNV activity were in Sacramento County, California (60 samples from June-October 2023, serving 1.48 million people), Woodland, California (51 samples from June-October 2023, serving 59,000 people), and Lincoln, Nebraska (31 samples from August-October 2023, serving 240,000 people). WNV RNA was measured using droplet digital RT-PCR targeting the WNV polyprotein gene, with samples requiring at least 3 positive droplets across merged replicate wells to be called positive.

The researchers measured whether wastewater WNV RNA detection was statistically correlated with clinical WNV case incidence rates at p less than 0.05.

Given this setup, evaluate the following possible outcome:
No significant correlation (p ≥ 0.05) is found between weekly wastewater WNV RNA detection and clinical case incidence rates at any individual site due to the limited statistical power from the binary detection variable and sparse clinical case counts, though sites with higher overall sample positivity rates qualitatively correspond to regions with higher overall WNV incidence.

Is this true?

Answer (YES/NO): YES